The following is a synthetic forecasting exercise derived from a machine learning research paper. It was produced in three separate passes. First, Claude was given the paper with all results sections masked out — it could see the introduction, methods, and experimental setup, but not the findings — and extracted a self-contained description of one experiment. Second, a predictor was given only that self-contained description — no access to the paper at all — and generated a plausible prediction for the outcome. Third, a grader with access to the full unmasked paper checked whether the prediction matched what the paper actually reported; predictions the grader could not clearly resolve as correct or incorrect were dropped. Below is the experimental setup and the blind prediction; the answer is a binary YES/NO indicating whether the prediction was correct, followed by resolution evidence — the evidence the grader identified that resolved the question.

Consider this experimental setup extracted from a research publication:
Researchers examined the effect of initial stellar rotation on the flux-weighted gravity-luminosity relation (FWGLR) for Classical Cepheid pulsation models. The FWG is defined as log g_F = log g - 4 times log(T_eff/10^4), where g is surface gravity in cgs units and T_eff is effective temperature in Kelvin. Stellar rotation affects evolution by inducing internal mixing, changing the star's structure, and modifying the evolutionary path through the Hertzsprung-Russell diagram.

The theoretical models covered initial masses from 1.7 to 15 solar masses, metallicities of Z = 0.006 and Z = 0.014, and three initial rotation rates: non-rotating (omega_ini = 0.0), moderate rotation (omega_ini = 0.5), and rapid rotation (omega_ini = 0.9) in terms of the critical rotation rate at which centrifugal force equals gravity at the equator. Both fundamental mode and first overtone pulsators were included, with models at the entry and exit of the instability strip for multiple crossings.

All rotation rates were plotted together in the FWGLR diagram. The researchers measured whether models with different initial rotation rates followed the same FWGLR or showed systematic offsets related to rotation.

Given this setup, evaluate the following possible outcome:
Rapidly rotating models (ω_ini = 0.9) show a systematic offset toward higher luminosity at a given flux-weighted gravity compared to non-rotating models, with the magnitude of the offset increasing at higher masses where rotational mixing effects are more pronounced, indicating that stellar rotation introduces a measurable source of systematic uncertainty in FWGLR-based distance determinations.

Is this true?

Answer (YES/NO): NO